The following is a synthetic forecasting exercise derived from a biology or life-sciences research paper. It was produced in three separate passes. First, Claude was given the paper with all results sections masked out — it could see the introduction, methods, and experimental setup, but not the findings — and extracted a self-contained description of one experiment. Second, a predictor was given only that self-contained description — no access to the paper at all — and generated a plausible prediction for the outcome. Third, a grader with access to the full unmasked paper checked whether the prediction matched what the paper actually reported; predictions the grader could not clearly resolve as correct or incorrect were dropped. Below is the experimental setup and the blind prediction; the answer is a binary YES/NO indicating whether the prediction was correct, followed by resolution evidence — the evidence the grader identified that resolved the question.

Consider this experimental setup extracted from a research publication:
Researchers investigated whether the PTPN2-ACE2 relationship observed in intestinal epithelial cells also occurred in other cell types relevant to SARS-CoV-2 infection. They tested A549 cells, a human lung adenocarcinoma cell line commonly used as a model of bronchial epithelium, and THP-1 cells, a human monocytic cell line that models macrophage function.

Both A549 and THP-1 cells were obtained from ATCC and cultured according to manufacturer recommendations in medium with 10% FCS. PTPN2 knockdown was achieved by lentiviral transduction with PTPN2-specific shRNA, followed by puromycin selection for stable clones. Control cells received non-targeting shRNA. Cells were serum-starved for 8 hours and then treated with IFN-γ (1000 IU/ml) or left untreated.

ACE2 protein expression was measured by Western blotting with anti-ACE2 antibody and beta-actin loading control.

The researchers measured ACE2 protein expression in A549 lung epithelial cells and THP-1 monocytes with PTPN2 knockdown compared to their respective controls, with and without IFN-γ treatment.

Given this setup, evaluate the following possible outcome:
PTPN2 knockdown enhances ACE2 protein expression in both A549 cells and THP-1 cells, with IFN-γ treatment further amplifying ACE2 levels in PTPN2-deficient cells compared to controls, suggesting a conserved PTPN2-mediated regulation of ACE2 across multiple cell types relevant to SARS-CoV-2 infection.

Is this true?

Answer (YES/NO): YES